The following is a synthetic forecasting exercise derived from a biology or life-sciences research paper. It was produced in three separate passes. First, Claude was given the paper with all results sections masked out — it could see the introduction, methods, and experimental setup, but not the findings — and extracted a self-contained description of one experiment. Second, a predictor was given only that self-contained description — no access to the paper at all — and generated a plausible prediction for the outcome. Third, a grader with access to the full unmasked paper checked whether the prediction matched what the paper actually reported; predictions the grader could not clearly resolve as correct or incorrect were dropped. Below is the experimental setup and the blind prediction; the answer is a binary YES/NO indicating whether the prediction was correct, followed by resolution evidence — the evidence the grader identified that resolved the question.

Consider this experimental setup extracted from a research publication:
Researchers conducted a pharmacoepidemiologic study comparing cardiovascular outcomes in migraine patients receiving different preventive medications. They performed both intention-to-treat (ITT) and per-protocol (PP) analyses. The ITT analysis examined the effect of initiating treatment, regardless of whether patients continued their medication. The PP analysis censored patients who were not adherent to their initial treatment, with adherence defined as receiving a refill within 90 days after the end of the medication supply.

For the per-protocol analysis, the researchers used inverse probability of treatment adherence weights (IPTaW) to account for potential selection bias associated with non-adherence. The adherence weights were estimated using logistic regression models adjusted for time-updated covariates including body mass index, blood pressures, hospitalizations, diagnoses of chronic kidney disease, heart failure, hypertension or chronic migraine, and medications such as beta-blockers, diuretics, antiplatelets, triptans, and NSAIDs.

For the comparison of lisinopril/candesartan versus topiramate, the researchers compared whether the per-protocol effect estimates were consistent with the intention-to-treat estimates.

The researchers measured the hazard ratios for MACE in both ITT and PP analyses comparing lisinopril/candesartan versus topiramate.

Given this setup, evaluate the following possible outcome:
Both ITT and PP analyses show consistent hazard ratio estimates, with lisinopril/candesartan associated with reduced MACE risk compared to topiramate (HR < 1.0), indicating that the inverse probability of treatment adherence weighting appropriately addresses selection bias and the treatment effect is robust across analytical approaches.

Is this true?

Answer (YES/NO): NO